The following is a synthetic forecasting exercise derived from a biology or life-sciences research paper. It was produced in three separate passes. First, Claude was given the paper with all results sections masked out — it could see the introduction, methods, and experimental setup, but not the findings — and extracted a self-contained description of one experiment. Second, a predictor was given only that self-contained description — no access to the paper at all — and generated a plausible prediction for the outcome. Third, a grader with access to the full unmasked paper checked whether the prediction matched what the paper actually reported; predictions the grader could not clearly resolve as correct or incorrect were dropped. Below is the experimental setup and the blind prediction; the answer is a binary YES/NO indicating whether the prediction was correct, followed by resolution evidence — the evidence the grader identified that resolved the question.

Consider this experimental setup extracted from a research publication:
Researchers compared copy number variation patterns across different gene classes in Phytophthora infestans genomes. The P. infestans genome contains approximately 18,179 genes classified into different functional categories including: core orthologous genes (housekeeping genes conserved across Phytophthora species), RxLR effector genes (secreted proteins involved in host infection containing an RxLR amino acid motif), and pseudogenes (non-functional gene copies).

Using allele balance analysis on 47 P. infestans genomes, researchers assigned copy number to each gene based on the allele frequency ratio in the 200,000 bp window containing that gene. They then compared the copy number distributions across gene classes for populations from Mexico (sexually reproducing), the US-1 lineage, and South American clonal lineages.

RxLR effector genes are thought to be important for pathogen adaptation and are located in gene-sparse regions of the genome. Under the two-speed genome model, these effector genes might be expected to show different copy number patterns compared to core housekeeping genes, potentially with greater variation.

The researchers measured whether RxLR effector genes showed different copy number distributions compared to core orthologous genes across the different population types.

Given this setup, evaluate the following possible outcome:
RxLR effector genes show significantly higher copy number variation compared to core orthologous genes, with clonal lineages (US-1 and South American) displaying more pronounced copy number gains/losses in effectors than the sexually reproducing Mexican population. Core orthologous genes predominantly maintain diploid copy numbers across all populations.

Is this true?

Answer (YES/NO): NO